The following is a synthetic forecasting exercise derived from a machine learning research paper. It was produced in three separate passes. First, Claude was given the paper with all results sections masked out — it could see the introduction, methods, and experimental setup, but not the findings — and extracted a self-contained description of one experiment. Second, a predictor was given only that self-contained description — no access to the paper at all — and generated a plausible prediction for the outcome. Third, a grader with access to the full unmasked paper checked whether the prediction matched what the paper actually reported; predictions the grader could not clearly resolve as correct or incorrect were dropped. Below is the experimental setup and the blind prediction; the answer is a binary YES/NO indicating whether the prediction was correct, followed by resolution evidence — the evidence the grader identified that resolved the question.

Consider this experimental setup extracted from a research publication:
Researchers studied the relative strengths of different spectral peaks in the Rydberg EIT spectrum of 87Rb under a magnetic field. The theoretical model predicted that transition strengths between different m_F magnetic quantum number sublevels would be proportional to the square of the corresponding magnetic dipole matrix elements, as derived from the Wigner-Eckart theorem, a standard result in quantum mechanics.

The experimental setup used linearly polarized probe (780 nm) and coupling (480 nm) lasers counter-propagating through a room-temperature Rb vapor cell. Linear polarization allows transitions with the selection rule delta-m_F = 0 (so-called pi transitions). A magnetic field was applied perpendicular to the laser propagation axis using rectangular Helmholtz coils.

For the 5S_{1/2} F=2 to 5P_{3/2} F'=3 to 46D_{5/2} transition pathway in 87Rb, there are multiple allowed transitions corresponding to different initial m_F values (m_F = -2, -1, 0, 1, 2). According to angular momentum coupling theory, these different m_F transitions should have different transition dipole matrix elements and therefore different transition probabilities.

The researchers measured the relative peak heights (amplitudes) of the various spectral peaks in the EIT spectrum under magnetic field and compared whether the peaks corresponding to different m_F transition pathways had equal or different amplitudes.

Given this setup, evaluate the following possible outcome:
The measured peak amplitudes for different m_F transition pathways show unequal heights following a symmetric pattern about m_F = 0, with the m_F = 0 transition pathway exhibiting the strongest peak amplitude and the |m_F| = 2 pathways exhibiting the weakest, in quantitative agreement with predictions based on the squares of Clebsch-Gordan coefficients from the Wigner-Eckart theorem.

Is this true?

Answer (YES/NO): NO